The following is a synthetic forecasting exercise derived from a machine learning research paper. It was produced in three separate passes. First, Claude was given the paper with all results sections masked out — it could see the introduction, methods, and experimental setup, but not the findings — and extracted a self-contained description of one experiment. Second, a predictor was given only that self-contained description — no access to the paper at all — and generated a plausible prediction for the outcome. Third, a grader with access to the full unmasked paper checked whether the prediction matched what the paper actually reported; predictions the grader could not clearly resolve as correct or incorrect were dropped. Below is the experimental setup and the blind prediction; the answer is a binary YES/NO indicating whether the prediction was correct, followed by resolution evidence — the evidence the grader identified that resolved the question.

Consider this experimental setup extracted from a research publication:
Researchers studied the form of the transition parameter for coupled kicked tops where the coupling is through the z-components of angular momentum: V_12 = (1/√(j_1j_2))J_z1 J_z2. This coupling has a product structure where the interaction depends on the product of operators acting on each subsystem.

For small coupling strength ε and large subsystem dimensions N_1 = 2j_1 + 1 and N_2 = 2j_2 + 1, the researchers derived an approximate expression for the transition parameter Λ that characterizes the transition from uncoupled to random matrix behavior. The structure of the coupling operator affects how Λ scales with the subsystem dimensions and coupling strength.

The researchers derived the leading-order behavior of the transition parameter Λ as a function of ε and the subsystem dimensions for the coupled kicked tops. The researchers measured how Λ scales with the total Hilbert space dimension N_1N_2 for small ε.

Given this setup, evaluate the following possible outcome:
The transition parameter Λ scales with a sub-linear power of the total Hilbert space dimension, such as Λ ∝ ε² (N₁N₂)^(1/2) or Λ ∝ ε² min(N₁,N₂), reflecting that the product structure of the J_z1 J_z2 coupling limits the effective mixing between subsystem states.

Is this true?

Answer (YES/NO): NO